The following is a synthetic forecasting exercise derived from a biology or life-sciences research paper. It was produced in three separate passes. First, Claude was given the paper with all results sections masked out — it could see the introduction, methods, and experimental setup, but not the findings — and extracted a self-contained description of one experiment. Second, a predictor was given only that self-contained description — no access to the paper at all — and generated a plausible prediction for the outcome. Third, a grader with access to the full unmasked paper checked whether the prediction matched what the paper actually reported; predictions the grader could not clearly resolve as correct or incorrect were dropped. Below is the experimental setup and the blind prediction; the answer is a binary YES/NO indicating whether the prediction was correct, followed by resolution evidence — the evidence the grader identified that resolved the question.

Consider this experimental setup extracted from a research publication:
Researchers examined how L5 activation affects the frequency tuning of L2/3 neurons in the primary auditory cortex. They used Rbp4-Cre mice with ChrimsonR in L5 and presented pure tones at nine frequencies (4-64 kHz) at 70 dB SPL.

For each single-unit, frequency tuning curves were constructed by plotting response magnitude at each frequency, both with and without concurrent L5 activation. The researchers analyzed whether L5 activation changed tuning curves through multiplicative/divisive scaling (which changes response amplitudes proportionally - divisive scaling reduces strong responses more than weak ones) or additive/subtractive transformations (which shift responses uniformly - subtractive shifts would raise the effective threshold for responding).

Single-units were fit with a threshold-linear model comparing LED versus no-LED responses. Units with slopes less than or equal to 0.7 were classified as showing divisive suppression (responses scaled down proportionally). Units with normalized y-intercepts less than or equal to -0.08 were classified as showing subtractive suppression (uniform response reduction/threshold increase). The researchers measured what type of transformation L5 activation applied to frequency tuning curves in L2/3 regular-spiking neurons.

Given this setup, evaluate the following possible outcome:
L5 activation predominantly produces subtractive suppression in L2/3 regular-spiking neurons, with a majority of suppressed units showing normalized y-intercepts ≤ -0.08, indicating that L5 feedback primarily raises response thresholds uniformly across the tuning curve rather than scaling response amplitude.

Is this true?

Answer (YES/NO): NO